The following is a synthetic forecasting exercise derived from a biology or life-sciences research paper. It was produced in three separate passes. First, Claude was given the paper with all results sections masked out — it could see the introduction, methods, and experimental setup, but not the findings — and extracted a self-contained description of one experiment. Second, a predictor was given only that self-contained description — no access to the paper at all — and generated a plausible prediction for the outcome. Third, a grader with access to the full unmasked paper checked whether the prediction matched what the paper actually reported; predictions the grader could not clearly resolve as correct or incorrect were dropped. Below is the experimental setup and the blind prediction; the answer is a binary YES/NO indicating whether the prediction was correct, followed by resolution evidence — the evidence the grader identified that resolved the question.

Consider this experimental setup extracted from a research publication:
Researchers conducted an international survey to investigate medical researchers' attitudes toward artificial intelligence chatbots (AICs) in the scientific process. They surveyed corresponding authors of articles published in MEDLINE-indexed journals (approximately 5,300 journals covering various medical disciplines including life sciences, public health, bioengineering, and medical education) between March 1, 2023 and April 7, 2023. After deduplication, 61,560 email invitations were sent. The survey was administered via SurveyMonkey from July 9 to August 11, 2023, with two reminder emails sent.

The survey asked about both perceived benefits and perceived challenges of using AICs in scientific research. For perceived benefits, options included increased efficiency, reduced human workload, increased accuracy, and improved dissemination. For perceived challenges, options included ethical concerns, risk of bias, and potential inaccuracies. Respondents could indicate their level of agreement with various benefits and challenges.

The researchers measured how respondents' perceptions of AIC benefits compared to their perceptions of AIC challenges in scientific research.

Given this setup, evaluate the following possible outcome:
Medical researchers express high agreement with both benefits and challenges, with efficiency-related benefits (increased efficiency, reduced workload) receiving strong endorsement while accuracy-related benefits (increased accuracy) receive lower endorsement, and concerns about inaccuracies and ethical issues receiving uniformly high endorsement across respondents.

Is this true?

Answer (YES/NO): NO